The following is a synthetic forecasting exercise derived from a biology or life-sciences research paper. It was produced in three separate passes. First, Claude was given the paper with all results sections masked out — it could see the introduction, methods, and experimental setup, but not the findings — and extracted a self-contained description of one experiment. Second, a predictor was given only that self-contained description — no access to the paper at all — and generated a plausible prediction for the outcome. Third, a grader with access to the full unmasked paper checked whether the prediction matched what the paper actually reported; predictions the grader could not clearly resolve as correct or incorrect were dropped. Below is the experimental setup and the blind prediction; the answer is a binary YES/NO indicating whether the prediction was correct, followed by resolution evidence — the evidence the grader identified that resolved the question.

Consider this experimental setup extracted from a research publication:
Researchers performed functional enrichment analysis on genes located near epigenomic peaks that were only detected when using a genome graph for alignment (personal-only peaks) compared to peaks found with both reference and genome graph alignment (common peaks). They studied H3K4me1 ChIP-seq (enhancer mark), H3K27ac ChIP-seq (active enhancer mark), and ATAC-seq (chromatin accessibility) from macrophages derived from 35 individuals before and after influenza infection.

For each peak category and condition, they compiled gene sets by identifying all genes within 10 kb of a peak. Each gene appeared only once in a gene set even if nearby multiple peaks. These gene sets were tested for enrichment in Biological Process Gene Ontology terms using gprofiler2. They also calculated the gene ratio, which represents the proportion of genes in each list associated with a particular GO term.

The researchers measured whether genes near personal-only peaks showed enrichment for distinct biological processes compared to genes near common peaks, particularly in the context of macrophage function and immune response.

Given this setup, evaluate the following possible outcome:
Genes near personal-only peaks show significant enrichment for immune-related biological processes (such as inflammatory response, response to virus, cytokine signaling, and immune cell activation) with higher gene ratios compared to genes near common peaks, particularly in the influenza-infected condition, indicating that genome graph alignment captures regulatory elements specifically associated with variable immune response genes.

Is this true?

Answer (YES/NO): NO